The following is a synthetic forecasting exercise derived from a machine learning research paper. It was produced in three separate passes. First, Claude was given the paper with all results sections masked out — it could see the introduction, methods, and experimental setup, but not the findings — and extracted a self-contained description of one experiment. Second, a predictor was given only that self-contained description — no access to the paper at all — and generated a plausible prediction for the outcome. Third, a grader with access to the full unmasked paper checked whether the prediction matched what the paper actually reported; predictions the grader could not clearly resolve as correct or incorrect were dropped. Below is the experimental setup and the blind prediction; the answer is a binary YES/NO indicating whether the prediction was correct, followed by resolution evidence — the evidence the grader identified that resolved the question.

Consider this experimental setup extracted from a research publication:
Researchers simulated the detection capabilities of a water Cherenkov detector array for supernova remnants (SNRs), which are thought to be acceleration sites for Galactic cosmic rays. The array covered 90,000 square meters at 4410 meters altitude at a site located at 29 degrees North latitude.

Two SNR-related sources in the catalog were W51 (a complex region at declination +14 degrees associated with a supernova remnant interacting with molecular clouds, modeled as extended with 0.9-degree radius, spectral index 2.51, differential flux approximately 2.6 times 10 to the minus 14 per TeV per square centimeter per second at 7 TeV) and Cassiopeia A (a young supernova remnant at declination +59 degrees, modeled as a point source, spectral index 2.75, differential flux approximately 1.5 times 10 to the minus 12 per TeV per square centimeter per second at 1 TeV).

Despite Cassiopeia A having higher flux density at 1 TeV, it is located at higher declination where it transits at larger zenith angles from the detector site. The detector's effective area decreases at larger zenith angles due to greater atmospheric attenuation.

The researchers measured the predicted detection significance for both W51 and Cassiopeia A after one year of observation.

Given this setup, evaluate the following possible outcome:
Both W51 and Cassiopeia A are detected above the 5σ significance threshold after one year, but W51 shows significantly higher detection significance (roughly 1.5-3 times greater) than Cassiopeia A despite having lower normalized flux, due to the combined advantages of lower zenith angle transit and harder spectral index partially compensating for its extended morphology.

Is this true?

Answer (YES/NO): NO